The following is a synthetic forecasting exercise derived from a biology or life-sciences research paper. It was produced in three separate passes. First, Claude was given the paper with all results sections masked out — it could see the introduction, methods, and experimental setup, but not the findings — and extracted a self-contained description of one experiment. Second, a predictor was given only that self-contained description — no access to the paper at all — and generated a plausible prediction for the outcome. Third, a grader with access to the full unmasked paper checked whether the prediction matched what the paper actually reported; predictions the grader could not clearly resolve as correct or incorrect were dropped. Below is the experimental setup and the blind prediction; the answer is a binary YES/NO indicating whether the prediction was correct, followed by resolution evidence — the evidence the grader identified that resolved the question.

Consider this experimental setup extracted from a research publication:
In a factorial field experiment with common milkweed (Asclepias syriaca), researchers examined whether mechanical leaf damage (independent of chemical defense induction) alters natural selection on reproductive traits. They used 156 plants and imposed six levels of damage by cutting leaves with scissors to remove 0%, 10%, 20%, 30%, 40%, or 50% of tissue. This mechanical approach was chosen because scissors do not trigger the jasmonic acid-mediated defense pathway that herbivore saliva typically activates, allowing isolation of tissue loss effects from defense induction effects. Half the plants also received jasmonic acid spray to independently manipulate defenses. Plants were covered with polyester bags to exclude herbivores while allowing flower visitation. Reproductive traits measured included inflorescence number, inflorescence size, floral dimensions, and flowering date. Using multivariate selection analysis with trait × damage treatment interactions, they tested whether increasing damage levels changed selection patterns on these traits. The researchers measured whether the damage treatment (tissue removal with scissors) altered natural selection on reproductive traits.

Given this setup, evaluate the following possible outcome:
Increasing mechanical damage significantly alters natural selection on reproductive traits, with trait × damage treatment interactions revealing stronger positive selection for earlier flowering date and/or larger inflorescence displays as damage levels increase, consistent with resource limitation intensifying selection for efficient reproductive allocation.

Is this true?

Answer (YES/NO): NO